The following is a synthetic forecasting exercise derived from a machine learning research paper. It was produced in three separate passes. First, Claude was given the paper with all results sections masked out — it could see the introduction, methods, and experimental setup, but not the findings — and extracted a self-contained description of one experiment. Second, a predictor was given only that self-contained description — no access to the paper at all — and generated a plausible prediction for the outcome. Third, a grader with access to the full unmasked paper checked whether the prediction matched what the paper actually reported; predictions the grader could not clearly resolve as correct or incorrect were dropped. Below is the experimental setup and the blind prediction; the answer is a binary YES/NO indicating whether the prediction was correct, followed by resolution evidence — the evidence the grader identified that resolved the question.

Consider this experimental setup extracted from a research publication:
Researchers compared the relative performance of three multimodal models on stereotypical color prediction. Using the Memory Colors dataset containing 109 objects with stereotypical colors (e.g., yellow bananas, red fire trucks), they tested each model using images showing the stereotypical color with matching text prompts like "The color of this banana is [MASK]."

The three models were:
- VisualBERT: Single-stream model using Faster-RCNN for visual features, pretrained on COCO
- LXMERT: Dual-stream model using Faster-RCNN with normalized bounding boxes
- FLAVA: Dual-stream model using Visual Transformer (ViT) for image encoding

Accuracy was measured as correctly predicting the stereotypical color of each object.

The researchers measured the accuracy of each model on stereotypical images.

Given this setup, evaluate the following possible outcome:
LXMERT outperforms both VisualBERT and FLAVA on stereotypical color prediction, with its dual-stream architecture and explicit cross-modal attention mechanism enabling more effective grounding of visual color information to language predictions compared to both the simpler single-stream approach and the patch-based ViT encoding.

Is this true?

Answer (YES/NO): NO